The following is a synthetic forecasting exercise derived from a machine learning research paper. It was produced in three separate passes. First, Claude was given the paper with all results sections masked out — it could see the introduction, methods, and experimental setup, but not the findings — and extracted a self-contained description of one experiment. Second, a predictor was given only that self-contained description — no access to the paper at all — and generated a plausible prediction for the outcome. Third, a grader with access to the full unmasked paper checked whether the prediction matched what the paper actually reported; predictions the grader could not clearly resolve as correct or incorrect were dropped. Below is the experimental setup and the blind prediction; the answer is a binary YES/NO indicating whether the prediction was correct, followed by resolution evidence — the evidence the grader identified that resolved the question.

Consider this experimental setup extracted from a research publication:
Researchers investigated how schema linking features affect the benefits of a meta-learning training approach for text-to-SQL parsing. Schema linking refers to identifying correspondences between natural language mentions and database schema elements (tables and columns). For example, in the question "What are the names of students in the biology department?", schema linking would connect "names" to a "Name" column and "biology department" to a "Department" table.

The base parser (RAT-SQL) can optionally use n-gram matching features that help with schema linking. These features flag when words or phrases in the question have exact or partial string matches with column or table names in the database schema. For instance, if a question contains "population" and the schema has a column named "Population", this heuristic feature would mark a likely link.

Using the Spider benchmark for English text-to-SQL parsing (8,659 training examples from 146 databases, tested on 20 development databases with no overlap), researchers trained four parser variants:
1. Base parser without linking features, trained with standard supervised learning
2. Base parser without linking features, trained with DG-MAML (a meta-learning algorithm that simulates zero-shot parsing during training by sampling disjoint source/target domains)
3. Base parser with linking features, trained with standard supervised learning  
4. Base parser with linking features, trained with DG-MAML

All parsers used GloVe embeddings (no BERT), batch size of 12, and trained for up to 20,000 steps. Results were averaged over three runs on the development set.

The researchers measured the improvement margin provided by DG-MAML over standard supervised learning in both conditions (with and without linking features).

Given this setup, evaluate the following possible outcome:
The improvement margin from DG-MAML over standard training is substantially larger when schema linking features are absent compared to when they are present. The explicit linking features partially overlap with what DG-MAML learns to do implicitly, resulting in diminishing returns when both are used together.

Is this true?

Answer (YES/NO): YES